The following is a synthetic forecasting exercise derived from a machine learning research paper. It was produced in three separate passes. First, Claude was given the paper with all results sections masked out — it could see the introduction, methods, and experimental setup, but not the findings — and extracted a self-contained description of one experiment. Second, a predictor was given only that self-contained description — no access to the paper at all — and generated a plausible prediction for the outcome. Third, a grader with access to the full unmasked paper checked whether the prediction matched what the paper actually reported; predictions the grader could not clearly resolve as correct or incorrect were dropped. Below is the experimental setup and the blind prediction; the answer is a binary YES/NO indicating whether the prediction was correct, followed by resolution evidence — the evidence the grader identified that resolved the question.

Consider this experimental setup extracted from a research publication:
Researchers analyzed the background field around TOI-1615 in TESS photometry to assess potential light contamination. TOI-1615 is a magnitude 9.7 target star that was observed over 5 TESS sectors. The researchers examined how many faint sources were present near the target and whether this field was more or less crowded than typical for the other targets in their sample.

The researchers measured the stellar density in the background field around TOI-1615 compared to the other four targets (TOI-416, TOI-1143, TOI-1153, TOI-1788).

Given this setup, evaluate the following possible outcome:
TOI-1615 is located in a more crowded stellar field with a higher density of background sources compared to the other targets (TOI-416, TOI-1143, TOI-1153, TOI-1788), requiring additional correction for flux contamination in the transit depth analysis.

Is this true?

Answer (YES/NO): NO